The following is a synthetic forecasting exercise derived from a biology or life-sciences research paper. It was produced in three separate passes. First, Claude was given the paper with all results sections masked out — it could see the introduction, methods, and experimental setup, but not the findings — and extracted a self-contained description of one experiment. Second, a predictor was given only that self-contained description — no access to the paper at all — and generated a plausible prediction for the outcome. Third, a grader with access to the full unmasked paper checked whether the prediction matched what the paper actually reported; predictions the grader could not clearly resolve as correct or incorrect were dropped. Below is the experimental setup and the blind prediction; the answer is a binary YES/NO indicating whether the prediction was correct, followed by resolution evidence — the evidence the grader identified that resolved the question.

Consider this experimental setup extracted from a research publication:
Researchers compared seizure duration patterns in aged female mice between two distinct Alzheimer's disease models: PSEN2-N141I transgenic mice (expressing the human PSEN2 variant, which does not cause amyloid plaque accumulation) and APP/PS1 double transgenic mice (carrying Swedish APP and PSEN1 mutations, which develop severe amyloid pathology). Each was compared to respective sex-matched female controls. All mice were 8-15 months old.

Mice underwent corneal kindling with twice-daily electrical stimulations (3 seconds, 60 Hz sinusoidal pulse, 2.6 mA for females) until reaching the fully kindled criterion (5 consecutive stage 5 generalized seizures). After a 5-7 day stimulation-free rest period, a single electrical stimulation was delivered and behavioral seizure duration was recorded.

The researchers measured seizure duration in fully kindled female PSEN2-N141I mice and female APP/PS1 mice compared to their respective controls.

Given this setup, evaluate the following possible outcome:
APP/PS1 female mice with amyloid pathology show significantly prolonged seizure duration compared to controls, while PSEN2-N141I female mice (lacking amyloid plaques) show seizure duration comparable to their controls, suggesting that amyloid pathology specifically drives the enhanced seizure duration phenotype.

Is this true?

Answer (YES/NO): NO